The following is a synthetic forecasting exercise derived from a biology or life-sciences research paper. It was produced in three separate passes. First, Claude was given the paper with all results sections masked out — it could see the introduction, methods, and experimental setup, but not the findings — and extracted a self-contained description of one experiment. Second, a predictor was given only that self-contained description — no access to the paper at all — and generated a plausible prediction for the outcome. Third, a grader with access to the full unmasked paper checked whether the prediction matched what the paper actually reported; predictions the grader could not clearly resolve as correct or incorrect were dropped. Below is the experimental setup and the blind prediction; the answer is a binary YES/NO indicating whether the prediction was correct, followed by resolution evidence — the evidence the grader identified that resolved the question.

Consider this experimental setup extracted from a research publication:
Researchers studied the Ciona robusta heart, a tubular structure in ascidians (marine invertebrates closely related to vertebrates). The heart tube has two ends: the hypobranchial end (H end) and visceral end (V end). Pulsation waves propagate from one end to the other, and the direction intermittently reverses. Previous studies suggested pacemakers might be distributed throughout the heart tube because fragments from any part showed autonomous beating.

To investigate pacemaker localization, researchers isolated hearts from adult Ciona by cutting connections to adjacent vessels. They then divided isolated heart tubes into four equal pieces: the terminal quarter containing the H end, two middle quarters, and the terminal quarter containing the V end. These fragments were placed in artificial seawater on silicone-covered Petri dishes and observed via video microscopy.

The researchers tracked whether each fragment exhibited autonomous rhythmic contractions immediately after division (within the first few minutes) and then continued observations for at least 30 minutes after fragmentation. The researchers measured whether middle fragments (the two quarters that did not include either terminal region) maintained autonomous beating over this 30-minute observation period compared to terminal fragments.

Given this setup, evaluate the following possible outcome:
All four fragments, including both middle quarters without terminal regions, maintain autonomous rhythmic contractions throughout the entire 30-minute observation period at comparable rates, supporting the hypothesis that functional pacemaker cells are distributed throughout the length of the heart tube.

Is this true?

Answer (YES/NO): NO